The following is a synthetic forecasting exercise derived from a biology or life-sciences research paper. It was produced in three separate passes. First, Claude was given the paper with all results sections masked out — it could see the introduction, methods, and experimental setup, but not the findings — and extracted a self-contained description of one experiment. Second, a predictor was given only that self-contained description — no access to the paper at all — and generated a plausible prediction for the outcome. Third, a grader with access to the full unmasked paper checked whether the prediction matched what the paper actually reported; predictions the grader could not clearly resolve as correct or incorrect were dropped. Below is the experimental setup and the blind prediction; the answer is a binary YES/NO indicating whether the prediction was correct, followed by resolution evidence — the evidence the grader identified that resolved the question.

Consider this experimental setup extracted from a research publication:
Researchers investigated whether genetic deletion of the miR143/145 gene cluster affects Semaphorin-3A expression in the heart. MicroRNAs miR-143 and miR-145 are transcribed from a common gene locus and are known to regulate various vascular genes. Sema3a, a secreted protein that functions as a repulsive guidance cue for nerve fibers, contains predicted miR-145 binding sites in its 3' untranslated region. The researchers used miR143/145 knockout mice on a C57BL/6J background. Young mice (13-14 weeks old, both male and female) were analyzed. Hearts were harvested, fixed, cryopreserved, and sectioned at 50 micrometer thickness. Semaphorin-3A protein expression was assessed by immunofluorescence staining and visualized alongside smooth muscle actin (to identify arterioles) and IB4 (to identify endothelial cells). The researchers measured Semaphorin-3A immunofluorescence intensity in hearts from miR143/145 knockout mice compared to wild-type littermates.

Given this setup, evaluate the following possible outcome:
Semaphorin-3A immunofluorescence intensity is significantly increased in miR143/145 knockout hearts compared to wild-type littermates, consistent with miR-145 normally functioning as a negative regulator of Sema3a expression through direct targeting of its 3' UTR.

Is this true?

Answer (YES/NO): YES